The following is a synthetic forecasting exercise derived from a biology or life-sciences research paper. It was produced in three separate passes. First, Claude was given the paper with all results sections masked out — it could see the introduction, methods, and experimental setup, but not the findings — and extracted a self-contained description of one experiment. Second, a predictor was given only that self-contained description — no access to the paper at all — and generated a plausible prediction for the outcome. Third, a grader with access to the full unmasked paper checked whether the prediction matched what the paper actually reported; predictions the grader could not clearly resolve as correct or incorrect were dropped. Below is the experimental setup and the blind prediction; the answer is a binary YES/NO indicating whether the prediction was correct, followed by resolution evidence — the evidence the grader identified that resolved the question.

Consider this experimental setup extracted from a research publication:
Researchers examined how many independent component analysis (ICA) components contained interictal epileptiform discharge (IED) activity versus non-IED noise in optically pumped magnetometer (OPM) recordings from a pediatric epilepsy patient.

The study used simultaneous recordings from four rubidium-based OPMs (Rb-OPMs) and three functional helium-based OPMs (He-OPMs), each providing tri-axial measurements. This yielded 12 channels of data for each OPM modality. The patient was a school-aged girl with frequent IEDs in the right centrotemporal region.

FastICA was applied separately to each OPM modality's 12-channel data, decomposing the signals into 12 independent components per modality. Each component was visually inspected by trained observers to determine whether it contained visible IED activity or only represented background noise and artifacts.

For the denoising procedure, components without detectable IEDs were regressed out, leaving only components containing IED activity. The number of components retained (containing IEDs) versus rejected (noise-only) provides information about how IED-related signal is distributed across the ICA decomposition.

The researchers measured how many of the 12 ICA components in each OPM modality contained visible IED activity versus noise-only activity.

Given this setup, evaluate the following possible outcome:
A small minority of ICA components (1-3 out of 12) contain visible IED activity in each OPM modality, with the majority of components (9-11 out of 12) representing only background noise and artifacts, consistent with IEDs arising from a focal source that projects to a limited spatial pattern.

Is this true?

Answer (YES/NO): YES